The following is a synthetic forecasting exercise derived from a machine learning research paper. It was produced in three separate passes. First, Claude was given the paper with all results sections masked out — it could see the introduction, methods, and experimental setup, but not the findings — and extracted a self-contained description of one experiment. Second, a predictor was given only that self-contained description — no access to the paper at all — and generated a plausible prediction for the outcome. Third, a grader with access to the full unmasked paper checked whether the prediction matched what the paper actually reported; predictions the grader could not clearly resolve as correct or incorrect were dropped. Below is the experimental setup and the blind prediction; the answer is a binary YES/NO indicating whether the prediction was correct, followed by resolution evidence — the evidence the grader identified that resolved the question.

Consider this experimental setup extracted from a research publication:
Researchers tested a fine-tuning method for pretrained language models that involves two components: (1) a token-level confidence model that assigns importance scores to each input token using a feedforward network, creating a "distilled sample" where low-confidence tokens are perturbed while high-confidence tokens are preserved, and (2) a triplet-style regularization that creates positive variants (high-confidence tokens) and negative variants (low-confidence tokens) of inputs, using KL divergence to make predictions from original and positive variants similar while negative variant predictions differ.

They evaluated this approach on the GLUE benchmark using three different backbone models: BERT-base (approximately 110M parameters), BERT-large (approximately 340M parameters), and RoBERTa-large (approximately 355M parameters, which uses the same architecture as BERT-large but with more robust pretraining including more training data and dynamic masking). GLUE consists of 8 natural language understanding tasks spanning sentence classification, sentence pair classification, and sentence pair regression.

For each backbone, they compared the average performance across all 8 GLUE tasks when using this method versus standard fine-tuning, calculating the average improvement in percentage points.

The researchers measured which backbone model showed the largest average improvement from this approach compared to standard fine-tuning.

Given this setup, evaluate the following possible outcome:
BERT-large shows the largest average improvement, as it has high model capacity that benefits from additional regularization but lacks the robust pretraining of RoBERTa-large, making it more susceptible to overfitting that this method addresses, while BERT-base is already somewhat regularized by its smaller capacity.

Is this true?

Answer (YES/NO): NO